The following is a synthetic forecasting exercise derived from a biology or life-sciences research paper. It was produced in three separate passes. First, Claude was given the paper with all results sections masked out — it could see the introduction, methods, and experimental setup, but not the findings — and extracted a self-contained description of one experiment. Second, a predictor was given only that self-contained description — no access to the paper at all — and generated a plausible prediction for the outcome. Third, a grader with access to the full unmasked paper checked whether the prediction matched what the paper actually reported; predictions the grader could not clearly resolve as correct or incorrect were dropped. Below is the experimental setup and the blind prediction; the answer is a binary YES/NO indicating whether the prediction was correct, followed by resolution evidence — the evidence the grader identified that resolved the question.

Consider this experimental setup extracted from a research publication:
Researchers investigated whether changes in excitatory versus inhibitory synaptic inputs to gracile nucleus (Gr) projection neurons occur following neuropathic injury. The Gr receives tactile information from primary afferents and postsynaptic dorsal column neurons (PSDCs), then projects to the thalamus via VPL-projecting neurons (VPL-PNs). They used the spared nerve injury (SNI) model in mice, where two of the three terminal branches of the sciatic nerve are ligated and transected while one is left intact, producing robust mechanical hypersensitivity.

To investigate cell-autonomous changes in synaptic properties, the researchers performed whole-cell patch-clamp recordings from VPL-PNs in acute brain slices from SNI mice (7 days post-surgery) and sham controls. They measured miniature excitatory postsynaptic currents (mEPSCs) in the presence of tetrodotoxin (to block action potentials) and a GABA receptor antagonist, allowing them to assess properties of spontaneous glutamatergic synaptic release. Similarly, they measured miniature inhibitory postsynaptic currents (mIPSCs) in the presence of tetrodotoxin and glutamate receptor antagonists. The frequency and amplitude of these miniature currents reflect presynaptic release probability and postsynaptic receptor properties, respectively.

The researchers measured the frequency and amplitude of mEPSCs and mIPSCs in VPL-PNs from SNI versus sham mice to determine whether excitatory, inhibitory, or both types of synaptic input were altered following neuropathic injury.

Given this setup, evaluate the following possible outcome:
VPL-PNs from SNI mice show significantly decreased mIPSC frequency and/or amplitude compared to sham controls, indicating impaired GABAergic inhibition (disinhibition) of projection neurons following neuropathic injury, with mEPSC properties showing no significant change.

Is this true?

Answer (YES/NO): NO